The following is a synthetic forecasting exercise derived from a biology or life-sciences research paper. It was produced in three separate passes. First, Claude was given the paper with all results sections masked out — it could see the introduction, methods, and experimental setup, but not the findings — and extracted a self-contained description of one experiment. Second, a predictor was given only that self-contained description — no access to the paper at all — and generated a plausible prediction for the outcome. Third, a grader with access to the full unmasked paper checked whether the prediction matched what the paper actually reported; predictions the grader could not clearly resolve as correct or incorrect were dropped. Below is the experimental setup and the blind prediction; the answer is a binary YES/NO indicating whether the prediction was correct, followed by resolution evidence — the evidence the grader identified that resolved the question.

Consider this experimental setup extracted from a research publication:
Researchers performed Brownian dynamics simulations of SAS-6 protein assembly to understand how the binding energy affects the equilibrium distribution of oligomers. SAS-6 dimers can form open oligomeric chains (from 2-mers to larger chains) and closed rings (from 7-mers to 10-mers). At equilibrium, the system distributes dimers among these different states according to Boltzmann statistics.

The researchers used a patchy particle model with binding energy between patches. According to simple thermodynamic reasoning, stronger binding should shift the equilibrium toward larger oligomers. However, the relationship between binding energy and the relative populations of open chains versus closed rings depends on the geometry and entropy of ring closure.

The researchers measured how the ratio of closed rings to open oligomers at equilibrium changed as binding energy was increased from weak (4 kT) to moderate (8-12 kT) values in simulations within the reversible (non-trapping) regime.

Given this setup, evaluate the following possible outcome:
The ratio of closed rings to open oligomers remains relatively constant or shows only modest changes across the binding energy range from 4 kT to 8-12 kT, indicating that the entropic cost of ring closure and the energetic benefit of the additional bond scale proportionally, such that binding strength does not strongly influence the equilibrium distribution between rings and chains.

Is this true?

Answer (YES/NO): NO